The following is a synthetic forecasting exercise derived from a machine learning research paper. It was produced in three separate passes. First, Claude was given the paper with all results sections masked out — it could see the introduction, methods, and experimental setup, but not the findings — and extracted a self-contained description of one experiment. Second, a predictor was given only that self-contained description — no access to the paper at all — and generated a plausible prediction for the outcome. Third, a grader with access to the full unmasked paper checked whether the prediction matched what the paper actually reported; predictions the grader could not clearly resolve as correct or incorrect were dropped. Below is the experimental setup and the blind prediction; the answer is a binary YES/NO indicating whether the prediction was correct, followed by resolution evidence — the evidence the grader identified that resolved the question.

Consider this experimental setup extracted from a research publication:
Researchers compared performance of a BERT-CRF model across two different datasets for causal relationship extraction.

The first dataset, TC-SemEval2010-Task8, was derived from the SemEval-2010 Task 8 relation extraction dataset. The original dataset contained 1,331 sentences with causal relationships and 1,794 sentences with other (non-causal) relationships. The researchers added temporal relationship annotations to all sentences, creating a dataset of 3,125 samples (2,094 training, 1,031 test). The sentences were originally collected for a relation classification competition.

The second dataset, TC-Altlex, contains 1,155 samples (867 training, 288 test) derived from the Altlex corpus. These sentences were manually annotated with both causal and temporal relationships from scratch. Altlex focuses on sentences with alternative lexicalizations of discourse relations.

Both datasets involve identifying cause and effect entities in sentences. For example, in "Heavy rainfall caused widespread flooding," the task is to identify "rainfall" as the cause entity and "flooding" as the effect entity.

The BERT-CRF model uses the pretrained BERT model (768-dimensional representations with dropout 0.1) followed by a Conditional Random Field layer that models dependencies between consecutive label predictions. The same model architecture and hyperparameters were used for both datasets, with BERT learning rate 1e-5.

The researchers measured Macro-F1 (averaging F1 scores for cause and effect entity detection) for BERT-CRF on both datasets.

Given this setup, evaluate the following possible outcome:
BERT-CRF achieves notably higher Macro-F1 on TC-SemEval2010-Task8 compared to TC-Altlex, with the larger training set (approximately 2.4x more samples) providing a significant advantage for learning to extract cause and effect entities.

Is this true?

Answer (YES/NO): YES